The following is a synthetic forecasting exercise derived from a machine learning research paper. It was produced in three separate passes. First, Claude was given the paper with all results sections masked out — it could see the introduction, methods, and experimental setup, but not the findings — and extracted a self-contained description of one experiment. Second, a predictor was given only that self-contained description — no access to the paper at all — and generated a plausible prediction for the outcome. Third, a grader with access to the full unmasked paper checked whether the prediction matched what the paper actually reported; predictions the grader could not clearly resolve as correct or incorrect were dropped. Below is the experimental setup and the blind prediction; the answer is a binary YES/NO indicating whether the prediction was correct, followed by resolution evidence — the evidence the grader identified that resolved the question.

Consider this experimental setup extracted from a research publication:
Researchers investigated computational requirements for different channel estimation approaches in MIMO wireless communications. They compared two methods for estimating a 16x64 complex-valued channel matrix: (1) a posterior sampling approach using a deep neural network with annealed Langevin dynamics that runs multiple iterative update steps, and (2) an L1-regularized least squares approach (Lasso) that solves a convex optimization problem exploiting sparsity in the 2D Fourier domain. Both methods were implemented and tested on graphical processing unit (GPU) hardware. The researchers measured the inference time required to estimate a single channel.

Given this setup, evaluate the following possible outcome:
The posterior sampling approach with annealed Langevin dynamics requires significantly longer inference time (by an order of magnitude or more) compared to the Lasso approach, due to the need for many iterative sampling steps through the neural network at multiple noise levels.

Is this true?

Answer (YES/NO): YES